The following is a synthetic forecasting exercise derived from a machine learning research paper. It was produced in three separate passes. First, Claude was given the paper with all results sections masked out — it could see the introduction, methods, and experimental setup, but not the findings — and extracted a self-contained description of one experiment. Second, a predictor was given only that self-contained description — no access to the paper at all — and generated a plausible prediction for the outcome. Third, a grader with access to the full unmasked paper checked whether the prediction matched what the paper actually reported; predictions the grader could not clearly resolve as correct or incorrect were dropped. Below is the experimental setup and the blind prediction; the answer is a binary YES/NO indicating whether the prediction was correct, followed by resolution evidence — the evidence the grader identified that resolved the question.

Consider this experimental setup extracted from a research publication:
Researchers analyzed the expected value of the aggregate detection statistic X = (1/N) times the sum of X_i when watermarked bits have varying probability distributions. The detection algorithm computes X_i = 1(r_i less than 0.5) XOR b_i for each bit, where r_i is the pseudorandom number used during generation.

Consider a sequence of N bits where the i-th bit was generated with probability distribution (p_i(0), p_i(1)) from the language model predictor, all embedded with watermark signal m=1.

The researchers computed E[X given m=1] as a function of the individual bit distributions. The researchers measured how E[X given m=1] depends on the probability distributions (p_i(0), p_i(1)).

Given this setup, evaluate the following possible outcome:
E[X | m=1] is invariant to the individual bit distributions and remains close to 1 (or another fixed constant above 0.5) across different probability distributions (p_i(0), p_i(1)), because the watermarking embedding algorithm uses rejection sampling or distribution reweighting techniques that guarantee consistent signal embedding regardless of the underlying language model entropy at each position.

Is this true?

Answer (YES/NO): NO